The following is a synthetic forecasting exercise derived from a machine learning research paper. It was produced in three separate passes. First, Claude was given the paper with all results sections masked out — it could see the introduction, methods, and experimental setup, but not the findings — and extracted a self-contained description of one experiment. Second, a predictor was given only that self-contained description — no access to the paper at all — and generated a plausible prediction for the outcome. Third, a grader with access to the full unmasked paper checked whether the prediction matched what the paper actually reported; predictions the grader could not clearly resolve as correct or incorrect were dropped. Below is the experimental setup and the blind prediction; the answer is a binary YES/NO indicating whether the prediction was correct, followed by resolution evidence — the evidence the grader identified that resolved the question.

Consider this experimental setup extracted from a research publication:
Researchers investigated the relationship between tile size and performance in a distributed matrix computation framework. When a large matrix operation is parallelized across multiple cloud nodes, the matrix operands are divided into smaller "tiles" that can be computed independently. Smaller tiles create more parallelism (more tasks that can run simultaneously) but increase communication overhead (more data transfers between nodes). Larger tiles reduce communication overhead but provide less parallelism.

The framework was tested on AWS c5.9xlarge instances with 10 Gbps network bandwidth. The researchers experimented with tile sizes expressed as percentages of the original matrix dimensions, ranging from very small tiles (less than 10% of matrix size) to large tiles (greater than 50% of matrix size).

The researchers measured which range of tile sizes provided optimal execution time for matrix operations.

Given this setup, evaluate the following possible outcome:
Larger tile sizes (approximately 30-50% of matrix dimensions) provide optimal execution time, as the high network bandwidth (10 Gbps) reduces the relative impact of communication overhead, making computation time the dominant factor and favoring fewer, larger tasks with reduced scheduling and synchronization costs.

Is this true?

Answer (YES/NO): YES